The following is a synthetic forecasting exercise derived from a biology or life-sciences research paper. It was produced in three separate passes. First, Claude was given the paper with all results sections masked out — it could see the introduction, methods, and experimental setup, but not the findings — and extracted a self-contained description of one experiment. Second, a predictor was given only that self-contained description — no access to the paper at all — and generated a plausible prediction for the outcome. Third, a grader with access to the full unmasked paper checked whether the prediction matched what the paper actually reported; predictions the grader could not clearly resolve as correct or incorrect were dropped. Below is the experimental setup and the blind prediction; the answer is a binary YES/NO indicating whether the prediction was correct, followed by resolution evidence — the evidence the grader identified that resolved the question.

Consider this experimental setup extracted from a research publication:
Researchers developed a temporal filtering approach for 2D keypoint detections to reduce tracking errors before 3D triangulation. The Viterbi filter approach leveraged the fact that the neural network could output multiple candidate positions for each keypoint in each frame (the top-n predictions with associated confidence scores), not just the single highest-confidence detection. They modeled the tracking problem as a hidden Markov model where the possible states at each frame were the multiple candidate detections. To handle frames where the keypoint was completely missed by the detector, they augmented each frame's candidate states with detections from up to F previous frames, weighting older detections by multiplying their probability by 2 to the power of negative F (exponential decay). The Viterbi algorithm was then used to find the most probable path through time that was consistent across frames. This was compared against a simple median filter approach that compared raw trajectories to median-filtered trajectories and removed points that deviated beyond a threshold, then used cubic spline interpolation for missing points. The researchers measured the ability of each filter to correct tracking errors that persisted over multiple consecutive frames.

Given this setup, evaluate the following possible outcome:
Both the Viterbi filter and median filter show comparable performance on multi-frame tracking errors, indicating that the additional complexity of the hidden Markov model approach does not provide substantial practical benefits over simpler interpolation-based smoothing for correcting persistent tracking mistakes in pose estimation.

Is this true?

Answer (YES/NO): NO